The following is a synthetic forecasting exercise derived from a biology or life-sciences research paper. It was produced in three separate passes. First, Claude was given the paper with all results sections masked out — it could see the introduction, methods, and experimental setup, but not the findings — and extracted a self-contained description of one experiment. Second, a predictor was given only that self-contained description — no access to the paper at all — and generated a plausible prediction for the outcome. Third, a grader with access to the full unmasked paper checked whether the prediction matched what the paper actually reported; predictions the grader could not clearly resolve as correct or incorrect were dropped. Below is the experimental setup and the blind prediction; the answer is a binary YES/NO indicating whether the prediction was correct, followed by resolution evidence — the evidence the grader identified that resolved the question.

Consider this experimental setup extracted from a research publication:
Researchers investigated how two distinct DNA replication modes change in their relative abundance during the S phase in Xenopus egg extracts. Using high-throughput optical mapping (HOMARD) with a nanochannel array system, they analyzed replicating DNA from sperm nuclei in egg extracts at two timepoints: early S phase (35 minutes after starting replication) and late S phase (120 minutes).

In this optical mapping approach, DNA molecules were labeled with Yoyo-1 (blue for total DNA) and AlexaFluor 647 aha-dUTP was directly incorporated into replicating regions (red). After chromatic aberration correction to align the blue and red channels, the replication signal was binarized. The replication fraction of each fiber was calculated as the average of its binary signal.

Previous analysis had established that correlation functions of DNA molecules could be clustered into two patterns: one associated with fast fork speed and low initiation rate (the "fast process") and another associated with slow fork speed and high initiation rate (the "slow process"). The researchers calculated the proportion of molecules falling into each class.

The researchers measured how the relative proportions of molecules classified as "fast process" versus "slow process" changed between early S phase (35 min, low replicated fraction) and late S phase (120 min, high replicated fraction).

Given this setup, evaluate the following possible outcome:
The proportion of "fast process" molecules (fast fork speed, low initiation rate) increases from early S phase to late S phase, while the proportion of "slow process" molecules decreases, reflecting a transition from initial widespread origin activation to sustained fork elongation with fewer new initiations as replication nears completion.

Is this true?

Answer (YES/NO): NO